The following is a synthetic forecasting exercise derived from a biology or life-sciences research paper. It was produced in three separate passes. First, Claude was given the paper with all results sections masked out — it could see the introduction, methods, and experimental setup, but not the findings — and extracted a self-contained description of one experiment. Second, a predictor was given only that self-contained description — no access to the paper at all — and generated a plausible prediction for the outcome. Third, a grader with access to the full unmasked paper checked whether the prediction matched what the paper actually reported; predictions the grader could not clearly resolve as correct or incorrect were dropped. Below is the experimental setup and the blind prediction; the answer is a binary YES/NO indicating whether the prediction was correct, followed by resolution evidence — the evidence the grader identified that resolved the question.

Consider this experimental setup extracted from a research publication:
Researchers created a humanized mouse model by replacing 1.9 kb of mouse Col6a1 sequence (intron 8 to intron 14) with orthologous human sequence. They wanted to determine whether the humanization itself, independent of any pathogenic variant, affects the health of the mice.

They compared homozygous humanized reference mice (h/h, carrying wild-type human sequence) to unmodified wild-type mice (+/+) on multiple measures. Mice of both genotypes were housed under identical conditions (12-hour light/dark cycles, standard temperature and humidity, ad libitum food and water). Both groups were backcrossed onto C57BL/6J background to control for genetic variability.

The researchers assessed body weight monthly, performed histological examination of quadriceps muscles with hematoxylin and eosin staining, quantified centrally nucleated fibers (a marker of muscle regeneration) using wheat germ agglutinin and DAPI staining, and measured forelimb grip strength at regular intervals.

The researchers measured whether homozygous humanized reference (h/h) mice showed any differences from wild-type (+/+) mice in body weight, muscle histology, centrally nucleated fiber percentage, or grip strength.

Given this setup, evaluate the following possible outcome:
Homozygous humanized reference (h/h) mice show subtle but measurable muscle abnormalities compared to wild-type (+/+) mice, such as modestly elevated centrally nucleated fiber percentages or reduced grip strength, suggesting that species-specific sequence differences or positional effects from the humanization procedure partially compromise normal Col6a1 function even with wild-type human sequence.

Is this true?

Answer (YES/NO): NO